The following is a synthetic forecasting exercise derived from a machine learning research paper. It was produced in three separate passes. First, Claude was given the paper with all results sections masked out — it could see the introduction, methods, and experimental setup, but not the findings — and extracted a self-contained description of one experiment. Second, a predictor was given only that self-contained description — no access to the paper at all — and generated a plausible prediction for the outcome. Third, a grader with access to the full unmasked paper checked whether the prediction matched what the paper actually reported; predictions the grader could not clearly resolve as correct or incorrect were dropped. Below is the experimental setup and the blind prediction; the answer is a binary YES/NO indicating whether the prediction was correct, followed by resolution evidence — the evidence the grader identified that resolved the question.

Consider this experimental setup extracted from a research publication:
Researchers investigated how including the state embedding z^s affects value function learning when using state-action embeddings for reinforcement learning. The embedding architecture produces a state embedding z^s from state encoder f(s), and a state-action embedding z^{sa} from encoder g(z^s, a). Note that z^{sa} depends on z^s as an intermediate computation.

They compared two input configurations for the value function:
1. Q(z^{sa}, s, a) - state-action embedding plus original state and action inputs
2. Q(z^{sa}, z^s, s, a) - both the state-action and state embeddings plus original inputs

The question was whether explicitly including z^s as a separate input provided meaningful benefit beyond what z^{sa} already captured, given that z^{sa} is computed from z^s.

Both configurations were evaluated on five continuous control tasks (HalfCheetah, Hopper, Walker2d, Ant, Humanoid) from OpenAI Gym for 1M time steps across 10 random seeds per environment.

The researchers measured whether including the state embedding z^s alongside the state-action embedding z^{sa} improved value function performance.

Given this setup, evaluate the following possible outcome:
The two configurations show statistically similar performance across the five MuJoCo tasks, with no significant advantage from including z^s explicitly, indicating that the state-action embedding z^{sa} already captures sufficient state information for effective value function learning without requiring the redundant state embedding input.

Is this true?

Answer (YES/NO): NO